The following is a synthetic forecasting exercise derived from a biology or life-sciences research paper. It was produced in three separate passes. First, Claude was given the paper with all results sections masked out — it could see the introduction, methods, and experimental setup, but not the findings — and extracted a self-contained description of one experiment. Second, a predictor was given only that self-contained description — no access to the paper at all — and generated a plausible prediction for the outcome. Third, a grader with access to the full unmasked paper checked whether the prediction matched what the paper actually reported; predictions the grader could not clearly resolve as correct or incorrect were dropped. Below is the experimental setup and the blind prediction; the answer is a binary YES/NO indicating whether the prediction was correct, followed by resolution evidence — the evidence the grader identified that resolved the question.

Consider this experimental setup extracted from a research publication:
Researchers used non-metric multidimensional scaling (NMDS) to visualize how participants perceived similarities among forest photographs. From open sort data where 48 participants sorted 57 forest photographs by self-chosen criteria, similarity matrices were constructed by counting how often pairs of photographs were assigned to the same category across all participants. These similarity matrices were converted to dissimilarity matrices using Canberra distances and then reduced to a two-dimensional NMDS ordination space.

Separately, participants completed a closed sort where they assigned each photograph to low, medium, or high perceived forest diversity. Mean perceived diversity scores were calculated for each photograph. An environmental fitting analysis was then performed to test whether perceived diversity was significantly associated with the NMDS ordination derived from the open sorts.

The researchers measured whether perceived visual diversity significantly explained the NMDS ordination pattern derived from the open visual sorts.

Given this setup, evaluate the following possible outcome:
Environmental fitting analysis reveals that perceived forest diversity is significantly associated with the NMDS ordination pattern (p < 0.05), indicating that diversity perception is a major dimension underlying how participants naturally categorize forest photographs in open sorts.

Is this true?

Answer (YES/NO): YES